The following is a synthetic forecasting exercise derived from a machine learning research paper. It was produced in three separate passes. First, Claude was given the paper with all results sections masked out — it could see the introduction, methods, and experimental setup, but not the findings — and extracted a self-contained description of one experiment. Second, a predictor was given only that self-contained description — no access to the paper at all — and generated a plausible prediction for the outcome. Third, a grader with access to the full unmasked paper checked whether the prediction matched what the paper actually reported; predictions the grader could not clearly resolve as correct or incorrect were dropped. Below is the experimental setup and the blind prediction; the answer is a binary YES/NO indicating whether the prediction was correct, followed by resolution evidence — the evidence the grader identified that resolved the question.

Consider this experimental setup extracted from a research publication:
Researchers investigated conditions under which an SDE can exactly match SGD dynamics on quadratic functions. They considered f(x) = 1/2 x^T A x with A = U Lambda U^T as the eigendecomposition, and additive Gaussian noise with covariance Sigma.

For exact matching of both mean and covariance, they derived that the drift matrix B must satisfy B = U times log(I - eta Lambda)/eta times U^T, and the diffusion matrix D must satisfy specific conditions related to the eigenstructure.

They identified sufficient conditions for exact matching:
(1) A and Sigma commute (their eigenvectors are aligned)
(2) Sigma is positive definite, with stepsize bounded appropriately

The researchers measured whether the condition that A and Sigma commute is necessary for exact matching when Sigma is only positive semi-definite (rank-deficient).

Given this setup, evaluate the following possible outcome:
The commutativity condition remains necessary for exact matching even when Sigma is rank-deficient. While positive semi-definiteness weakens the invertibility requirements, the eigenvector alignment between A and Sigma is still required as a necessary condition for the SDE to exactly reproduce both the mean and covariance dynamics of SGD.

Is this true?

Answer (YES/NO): YES